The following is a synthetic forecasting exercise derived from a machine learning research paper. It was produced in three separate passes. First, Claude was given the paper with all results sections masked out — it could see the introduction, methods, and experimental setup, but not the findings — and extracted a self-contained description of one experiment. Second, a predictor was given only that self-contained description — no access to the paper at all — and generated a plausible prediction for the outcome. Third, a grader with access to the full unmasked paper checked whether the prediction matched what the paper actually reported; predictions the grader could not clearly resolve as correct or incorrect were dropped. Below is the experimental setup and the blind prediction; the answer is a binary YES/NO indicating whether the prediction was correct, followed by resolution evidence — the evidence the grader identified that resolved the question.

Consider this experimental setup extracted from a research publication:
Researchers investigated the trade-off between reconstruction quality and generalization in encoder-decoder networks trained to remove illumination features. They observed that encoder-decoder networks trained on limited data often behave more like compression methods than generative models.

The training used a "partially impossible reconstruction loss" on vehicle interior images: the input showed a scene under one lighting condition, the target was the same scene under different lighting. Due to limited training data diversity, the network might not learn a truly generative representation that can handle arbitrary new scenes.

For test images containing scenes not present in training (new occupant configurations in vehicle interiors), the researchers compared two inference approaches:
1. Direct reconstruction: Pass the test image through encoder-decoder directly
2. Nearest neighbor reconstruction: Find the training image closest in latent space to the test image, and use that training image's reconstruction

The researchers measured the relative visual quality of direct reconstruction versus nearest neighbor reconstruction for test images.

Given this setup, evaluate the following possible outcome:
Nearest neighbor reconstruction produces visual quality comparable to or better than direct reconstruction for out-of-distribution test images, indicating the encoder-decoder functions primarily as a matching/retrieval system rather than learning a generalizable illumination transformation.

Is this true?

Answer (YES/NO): YES